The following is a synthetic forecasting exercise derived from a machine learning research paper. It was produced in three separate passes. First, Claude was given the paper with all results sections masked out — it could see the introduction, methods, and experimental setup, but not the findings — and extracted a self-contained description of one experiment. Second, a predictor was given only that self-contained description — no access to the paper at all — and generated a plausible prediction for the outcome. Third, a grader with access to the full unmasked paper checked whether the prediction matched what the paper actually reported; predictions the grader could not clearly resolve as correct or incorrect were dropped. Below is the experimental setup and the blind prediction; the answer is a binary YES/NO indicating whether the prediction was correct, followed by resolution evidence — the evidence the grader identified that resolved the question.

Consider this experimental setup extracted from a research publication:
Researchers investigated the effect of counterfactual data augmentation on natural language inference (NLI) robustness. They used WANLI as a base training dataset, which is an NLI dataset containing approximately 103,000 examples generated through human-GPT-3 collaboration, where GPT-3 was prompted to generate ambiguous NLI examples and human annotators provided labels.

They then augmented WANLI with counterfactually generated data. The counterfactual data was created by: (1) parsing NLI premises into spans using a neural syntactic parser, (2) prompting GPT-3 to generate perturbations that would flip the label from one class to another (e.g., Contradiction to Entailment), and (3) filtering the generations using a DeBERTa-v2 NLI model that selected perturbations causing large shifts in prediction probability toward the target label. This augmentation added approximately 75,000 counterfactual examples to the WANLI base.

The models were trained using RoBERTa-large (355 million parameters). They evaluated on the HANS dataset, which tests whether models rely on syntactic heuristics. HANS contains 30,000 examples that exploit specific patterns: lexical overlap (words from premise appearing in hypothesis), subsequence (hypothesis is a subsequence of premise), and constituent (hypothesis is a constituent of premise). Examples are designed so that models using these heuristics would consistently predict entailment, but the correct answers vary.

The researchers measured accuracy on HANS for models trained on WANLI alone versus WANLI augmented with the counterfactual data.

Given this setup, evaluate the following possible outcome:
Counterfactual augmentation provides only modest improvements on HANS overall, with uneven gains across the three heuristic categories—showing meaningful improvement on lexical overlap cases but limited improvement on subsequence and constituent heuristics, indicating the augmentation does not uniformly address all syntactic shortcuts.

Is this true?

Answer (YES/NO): NO